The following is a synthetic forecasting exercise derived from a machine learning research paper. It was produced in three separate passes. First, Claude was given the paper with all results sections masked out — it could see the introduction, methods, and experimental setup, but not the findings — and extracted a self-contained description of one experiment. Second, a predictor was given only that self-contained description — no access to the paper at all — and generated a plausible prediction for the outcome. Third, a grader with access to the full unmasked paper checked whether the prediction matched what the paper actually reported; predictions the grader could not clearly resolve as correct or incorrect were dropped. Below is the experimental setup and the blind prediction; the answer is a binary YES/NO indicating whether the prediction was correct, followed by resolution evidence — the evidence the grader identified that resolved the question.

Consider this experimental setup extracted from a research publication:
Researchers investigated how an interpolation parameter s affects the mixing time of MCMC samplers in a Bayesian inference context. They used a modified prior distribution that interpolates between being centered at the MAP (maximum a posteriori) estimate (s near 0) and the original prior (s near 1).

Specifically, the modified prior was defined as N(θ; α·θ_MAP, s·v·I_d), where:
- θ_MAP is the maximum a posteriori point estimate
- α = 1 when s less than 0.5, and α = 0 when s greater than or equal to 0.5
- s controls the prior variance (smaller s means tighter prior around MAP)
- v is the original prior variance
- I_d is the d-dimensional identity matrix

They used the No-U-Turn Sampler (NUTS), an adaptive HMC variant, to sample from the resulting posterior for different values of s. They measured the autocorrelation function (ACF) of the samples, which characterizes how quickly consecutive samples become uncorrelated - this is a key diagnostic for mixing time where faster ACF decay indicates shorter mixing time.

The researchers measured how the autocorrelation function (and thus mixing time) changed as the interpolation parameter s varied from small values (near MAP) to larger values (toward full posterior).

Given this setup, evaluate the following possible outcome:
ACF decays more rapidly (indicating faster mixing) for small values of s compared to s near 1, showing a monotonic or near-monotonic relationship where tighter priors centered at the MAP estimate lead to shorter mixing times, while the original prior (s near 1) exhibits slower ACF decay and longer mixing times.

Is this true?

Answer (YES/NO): YES